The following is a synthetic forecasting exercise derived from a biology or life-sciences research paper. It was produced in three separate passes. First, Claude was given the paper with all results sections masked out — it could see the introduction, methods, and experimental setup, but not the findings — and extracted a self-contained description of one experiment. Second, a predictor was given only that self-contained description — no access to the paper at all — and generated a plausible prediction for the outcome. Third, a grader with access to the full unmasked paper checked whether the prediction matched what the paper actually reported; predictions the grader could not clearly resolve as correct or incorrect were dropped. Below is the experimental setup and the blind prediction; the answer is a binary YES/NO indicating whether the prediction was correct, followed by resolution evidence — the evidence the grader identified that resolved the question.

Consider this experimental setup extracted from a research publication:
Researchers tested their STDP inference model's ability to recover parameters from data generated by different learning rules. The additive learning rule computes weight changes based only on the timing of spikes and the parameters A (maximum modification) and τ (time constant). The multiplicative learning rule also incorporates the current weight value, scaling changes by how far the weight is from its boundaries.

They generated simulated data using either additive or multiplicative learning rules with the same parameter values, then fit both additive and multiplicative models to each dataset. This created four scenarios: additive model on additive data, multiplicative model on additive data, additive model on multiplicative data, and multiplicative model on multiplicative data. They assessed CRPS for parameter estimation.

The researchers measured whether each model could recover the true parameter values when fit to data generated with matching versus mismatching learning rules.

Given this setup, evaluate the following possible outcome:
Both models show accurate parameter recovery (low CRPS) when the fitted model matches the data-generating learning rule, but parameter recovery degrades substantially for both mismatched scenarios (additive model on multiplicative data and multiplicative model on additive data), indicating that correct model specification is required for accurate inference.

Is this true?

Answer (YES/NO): NO